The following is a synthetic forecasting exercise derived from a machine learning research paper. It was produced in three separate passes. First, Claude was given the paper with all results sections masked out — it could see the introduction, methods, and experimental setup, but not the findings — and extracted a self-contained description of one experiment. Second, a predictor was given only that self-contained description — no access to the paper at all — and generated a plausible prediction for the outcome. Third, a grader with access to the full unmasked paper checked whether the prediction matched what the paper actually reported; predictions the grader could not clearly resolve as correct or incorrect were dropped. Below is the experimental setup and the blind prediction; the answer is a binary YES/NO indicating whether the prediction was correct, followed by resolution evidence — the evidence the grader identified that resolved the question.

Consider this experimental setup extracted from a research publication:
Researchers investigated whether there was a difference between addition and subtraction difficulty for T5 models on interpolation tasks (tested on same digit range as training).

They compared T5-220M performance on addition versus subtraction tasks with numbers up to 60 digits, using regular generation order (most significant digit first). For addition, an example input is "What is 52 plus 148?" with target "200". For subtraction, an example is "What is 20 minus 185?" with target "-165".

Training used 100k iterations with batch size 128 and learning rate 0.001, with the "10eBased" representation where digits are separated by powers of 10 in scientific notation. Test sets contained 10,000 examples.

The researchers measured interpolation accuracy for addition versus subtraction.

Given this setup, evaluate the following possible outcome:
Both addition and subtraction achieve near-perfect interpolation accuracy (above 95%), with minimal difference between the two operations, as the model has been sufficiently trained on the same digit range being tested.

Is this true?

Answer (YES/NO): YES